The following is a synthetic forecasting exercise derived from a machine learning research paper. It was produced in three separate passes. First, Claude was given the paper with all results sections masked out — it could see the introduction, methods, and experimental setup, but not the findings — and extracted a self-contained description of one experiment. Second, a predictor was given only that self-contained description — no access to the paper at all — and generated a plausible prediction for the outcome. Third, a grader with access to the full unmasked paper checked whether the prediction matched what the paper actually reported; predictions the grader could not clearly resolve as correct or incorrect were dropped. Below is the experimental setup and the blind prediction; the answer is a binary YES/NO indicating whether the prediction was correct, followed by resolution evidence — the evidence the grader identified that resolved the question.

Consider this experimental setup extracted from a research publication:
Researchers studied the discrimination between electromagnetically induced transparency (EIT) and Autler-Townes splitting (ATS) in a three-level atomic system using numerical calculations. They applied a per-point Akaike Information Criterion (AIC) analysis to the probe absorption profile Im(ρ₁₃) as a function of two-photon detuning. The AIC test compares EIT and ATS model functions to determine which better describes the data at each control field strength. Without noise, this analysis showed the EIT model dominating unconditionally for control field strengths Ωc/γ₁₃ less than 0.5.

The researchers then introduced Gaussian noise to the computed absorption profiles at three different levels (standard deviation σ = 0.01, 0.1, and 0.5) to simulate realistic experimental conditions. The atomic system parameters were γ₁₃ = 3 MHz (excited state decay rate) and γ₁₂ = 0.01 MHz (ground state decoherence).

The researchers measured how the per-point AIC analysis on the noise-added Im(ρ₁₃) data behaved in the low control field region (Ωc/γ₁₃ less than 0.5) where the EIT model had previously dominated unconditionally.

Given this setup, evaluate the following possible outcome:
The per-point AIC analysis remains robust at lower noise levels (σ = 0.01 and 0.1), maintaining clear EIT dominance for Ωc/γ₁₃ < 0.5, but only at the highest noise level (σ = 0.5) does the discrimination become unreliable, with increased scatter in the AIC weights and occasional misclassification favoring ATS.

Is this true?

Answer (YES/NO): NO